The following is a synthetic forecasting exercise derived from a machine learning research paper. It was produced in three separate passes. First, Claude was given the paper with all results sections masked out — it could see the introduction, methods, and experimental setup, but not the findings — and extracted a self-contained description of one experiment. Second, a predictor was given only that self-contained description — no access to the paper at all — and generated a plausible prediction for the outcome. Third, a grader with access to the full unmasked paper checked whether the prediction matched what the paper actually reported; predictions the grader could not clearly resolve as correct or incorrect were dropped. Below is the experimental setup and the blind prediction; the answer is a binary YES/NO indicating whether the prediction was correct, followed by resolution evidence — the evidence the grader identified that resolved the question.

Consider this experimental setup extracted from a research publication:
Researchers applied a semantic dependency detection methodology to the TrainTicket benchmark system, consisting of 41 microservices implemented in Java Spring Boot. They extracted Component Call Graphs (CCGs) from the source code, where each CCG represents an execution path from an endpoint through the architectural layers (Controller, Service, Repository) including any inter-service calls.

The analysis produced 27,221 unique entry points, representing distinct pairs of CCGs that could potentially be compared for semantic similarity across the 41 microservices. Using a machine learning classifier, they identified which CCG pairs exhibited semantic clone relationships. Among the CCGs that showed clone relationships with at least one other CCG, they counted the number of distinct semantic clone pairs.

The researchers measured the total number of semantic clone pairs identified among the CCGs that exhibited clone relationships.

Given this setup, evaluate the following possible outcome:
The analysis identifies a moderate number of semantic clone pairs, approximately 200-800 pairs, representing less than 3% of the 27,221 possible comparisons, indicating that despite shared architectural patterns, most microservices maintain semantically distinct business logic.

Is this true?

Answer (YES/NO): NO